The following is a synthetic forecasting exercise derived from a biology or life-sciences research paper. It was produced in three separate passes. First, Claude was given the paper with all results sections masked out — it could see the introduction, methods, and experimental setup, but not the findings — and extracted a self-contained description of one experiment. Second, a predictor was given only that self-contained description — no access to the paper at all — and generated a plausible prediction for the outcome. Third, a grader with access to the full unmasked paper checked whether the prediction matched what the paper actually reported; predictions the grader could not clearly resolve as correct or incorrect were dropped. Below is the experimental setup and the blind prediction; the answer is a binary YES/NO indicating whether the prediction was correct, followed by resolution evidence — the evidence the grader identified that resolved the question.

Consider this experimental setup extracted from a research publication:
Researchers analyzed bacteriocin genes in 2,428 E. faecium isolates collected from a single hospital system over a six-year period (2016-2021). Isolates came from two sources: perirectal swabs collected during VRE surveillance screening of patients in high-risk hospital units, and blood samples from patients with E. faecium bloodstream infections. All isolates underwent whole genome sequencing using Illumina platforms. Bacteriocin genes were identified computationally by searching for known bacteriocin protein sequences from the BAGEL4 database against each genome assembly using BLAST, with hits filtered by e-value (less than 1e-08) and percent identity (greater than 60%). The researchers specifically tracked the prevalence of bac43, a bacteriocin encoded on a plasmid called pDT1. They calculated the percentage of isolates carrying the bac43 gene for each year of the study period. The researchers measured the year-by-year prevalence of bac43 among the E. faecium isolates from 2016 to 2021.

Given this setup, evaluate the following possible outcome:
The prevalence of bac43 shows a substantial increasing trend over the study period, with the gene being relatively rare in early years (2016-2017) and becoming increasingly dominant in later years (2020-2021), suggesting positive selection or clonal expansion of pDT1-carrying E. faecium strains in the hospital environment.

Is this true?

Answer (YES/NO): YES